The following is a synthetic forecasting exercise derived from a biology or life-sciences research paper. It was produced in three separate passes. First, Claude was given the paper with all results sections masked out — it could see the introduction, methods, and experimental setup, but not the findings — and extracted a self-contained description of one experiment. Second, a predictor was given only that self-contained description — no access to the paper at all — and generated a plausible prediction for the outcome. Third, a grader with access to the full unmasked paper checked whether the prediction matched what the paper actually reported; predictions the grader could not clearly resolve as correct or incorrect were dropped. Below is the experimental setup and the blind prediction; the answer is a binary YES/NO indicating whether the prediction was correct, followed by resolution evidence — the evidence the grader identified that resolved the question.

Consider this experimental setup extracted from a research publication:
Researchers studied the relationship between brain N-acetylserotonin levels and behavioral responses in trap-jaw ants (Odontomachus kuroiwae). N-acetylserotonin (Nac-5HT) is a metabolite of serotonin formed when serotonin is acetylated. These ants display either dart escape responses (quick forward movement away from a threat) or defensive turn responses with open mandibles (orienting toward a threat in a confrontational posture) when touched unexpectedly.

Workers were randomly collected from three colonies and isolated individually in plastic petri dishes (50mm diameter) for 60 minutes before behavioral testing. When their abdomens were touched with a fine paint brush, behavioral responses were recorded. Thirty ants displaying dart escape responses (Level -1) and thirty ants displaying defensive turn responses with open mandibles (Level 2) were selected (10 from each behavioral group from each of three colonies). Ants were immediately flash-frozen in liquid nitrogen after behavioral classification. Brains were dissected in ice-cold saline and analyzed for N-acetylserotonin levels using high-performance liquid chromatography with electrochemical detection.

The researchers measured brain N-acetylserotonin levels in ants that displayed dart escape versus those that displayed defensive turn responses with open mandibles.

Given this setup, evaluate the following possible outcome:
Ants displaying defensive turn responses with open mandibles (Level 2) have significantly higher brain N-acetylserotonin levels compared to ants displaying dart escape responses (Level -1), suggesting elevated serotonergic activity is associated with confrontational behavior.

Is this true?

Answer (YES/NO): NO